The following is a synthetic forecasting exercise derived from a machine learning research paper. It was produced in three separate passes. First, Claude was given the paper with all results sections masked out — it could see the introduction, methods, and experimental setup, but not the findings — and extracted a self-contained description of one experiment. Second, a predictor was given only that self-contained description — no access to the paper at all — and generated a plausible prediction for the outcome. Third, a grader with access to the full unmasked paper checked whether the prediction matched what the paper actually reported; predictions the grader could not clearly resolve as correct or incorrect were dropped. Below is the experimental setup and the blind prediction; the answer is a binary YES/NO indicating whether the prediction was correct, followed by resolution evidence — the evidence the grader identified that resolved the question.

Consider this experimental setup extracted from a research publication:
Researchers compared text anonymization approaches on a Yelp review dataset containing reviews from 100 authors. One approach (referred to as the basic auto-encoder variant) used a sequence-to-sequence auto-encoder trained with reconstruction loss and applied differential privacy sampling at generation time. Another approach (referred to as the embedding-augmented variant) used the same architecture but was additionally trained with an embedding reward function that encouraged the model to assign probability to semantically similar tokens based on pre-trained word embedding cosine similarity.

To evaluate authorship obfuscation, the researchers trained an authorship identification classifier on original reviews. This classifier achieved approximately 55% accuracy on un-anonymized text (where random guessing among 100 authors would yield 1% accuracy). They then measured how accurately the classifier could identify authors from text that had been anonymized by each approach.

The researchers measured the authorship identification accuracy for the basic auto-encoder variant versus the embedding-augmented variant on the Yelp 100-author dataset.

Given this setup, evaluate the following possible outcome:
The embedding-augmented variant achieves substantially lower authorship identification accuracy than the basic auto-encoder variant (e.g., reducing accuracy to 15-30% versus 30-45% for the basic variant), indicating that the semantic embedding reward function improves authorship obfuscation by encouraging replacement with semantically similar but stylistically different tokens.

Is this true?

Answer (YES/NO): NO